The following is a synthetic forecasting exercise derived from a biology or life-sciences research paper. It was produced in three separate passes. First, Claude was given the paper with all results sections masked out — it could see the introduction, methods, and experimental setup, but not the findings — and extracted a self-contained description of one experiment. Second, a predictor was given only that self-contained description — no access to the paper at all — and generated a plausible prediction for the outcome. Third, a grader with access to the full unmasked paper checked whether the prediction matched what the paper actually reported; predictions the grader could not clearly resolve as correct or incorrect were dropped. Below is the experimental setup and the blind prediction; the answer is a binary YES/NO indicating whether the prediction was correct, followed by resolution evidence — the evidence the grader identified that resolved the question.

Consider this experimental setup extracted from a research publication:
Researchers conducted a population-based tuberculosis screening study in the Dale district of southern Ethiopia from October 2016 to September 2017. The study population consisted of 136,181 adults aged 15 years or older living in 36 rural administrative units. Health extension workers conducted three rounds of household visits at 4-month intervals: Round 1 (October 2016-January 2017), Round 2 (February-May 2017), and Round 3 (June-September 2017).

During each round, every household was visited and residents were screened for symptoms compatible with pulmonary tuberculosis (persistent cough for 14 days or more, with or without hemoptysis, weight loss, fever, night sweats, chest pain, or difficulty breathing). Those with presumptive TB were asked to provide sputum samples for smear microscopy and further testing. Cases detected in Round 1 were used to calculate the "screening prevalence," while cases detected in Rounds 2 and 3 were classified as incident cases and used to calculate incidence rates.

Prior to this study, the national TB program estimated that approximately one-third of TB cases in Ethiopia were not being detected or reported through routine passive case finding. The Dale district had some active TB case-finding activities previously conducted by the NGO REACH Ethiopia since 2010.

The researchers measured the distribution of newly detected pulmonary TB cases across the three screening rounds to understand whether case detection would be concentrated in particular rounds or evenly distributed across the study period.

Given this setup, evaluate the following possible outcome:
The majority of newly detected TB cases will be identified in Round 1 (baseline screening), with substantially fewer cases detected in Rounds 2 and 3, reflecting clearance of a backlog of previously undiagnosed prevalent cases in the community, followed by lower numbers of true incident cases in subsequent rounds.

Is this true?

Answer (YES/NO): NO